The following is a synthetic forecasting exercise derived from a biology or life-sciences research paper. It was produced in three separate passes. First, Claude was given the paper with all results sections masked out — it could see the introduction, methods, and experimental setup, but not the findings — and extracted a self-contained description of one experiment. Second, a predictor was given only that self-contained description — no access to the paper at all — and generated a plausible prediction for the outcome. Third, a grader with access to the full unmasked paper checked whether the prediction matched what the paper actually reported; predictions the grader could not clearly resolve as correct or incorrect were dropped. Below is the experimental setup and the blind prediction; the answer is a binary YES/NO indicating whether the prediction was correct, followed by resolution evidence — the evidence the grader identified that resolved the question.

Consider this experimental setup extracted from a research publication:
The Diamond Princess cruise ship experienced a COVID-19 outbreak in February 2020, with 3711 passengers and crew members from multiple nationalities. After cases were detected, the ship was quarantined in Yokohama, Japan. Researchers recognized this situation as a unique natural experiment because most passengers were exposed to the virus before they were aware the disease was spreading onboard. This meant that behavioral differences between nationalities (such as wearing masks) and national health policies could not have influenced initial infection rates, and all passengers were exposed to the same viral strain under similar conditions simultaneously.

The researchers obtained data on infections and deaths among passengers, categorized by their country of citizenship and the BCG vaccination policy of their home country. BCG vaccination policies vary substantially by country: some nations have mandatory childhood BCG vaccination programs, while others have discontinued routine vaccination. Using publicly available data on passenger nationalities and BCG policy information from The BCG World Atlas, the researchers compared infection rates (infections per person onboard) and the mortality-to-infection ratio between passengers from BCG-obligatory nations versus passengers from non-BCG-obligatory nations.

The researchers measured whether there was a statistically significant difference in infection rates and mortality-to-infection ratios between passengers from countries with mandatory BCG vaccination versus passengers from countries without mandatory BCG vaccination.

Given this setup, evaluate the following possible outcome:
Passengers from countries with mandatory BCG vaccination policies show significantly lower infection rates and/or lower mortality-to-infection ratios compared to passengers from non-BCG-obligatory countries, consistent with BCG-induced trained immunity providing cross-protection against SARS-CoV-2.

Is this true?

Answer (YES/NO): NO